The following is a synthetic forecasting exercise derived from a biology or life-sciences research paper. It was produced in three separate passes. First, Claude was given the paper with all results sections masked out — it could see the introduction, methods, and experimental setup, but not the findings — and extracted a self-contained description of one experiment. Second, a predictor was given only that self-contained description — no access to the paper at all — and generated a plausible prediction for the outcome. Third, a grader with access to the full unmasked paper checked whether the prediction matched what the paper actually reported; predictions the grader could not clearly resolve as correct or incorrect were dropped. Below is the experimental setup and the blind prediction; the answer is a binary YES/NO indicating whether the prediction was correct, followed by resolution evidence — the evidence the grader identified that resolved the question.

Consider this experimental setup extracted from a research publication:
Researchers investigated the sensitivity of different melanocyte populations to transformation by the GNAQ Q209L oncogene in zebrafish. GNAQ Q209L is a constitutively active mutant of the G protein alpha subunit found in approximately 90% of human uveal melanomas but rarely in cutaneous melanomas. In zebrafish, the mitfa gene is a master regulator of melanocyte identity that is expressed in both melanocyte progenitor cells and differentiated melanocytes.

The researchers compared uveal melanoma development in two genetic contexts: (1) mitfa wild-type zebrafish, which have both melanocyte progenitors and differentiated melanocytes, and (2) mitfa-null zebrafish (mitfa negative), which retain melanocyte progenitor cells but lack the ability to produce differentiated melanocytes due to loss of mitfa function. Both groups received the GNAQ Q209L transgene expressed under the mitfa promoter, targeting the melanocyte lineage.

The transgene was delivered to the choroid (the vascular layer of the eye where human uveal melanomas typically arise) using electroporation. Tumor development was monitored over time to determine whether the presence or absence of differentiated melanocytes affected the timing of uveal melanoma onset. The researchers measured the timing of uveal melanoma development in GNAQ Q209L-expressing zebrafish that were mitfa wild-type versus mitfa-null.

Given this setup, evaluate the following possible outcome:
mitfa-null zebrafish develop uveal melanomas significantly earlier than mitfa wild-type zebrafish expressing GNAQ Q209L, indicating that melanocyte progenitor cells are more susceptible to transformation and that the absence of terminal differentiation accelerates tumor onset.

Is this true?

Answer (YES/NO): YES